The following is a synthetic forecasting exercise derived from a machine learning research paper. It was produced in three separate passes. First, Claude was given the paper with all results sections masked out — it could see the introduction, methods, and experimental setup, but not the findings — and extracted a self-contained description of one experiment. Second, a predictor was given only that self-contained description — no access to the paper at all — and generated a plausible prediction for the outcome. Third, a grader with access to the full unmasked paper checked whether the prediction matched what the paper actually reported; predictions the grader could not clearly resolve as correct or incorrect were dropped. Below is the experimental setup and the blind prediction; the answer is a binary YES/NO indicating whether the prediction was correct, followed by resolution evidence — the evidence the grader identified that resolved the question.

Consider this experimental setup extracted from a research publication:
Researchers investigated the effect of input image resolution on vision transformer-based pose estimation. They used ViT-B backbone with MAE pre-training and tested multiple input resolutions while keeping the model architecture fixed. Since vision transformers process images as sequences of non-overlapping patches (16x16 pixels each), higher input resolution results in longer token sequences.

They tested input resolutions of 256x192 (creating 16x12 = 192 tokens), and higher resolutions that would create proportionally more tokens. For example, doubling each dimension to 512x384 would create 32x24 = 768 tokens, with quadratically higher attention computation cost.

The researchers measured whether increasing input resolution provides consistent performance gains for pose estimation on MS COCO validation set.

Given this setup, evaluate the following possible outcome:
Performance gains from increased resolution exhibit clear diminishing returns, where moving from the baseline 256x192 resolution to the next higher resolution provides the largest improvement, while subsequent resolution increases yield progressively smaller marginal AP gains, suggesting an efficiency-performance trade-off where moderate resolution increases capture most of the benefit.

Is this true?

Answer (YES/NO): NO